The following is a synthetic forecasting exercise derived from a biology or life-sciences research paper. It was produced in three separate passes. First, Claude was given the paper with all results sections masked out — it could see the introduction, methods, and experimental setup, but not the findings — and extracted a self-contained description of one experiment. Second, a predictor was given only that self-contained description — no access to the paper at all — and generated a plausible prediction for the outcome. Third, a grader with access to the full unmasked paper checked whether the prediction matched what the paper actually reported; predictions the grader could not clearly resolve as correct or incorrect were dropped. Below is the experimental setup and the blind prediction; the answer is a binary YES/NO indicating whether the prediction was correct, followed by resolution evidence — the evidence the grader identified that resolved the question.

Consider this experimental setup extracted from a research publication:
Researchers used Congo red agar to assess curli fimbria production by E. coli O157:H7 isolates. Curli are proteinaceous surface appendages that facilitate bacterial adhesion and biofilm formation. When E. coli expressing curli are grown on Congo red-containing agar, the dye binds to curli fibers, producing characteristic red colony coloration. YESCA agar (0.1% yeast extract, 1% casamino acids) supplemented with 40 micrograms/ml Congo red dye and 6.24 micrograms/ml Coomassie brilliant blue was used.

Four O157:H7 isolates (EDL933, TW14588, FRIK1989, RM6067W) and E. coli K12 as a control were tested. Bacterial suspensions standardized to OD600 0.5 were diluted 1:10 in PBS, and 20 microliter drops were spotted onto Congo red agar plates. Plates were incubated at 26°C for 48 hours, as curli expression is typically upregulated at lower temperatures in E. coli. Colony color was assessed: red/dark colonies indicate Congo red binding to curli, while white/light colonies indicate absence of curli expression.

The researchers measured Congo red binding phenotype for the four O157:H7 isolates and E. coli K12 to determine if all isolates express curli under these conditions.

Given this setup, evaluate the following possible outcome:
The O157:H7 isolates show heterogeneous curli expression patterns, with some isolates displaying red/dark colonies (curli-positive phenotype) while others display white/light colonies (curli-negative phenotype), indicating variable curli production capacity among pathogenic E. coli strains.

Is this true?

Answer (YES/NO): NO